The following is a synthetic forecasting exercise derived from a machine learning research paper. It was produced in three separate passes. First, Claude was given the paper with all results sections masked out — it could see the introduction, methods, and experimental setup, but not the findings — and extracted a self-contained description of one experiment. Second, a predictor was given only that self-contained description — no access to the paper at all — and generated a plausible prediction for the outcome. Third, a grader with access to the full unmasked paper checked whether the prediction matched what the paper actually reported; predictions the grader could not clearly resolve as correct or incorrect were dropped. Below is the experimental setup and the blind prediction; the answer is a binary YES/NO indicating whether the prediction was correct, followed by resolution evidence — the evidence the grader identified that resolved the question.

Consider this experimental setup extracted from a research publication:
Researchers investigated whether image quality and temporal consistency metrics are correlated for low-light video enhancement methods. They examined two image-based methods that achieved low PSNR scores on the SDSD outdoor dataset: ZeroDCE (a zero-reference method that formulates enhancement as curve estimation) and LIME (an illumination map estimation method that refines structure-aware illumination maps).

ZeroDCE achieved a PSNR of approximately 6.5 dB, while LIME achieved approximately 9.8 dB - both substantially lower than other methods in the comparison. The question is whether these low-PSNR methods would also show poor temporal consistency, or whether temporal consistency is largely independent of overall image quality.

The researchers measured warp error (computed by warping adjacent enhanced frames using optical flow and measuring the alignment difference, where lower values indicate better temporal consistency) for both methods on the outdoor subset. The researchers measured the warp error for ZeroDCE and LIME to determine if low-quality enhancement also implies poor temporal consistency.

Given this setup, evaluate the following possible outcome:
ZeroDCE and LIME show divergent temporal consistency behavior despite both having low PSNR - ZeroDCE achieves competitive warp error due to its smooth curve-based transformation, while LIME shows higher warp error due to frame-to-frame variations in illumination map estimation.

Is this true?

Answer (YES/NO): NO